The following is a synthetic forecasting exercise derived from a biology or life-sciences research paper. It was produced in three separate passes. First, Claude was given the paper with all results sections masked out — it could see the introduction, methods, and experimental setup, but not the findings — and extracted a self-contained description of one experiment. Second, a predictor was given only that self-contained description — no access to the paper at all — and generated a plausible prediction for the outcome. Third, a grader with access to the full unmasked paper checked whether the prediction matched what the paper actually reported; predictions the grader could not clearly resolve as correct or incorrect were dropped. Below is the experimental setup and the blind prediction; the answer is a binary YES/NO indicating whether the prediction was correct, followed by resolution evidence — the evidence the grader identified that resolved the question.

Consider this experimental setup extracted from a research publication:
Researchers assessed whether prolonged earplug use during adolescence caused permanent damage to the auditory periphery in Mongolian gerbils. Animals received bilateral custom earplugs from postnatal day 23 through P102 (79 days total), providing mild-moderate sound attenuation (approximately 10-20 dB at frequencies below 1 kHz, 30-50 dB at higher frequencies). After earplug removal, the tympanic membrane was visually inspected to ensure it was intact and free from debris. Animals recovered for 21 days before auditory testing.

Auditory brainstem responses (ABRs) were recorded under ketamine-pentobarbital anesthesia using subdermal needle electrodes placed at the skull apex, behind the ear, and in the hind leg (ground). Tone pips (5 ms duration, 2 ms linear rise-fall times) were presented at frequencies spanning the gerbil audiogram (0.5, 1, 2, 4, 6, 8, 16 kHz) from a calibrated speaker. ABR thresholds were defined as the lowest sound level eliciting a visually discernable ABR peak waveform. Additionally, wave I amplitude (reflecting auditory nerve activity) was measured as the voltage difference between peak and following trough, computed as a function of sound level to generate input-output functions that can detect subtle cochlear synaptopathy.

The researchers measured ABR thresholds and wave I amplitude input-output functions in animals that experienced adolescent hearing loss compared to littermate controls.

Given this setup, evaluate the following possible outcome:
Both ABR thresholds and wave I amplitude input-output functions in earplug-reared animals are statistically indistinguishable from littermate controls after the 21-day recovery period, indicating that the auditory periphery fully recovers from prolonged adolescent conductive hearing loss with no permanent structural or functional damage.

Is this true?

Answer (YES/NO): NO